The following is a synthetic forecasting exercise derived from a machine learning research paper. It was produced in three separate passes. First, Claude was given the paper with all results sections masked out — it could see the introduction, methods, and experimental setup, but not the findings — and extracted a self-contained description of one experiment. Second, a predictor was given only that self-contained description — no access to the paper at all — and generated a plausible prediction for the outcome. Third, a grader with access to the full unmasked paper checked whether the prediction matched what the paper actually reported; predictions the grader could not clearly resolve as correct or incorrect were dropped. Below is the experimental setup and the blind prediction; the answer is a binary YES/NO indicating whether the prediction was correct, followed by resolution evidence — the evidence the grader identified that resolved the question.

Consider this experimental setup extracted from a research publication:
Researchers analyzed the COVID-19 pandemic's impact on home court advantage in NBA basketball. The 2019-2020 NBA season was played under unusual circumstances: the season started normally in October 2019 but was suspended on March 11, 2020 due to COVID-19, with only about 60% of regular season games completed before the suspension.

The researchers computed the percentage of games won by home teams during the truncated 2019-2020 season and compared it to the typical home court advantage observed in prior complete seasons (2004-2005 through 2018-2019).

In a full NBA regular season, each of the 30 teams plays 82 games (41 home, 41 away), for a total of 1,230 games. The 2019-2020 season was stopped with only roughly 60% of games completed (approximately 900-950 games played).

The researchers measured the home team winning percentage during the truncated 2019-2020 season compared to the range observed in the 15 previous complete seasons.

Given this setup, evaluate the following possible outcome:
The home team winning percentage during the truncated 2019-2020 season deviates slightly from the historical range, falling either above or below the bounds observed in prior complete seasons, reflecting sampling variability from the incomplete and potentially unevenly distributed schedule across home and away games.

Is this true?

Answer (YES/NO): YES